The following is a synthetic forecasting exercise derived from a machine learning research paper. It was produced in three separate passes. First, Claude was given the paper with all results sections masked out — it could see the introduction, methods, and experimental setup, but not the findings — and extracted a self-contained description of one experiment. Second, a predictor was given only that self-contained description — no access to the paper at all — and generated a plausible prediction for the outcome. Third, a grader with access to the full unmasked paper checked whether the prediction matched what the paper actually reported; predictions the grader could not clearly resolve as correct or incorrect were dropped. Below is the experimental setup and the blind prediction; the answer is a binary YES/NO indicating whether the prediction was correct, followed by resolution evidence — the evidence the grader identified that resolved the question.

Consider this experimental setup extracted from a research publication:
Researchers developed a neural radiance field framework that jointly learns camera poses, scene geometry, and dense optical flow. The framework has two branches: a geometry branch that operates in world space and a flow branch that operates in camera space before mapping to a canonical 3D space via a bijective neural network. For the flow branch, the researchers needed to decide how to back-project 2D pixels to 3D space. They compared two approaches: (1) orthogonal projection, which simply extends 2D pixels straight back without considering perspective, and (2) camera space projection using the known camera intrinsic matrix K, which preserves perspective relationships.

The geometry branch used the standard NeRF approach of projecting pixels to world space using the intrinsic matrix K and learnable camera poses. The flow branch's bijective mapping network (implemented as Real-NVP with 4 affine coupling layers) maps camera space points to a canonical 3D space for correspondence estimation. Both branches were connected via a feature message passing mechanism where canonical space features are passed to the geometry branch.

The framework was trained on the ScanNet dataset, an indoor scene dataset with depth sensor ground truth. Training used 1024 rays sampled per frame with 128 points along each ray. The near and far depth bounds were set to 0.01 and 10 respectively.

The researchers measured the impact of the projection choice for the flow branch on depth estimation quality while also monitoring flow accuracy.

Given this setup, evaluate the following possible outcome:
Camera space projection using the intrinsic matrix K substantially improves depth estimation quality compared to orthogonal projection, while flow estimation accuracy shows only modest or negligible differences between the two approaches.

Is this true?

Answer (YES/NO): YES